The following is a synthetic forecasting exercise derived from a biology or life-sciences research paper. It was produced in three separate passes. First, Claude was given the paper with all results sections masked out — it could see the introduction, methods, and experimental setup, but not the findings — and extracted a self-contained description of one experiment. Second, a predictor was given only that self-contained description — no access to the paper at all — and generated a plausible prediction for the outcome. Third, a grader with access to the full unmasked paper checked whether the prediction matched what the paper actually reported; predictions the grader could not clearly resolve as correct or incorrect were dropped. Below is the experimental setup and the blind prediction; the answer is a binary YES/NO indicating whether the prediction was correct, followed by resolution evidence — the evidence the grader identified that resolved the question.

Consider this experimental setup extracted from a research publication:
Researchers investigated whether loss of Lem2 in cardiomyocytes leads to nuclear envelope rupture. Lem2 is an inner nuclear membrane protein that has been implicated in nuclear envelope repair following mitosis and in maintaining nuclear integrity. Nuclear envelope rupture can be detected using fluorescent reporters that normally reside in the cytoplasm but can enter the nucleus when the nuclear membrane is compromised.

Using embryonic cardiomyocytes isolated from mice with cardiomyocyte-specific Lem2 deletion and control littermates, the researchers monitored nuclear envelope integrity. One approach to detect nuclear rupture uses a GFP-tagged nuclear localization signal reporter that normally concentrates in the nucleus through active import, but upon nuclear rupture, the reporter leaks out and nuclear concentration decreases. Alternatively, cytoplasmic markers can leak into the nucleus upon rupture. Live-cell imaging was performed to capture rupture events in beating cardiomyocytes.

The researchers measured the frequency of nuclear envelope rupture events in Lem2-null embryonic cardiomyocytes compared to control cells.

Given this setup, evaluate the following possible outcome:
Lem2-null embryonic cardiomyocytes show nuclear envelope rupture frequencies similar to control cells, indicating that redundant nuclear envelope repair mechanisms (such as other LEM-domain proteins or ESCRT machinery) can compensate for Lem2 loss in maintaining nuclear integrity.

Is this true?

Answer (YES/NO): NO